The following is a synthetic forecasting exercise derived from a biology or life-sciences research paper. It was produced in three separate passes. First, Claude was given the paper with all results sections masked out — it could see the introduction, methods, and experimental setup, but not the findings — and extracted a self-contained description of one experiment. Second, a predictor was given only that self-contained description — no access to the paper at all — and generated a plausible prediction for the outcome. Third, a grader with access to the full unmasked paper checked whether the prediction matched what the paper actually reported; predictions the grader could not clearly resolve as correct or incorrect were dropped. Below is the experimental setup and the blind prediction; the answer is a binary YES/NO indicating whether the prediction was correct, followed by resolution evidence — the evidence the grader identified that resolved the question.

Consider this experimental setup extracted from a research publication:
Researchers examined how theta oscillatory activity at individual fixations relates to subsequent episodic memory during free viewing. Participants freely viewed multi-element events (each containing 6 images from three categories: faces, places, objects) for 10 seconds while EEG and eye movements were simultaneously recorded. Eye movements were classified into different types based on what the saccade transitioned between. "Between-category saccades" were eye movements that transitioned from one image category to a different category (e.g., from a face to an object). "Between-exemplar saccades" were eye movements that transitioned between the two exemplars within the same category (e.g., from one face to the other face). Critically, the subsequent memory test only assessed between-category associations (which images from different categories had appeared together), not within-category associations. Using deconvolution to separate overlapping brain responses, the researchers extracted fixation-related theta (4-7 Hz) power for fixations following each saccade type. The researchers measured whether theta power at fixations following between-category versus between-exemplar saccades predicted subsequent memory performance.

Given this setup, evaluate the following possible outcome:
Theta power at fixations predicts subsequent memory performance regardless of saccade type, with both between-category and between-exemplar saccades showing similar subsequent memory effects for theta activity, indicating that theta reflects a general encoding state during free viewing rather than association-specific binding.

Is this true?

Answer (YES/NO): NO